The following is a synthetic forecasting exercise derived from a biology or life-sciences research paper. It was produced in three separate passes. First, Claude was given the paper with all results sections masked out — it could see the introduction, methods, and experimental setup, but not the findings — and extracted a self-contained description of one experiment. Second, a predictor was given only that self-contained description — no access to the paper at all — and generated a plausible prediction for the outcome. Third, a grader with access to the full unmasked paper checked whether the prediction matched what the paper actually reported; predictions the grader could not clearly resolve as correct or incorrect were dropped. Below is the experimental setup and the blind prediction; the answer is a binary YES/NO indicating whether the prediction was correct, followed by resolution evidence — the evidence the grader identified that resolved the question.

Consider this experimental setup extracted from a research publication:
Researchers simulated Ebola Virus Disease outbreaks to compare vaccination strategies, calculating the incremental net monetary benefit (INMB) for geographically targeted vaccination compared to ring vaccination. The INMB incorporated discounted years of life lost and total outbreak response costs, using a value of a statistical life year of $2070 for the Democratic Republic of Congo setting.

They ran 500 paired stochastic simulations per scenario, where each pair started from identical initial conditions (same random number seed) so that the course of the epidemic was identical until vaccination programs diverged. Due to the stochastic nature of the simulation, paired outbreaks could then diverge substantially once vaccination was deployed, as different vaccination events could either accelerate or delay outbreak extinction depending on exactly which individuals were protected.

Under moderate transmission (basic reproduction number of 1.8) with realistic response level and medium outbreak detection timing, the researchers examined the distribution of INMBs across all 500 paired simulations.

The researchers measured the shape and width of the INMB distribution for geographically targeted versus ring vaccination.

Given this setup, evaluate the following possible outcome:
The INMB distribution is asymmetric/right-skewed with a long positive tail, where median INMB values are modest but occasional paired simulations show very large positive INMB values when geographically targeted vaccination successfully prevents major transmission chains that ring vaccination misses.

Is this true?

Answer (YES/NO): NO